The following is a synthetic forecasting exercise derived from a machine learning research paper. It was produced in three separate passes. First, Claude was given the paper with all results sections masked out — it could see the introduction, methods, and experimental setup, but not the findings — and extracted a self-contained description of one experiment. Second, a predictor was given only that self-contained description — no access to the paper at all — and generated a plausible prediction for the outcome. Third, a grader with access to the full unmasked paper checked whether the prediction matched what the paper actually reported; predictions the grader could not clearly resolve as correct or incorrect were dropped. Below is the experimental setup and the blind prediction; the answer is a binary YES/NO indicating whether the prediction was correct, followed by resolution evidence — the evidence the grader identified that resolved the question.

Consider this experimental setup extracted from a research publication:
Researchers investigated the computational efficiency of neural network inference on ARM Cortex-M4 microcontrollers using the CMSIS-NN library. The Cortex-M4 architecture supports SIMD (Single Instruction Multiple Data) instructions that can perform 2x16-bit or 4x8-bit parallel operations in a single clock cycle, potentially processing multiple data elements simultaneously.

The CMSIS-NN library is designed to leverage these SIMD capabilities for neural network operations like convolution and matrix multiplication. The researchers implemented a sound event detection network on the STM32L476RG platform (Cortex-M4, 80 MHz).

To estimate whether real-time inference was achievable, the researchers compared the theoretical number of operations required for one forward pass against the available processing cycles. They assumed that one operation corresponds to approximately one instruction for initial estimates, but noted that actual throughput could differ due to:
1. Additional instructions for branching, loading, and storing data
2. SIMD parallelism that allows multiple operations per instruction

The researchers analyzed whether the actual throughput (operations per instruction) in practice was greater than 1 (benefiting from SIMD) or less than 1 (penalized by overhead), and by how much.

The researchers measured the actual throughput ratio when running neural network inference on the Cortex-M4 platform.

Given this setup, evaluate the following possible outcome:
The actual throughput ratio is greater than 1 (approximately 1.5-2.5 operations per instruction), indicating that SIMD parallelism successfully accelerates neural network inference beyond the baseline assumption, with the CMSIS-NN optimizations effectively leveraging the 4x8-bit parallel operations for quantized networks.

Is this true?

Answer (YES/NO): NO